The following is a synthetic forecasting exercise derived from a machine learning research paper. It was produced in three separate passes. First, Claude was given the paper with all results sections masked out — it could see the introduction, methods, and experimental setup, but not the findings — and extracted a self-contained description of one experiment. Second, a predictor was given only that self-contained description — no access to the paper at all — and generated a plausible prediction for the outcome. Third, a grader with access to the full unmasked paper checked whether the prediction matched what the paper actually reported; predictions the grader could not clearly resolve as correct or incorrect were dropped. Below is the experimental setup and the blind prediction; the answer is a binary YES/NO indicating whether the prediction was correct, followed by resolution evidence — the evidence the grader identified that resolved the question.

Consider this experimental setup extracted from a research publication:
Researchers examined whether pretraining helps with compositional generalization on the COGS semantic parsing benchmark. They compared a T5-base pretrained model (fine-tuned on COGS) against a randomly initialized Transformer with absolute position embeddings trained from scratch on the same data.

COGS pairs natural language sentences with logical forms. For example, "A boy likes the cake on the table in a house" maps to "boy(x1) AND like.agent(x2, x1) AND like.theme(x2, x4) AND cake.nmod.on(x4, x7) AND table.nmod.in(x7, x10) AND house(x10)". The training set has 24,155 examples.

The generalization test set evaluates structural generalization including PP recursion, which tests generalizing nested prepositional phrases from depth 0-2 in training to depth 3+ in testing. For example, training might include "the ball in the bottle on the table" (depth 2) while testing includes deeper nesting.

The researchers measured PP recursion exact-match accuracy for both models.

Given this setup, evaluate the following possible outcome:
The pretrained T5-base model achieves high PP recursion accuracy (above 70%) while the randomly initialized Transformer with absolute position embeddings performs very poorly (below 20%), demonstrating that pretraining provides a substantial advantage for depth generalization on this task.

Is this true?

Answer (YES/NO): NO